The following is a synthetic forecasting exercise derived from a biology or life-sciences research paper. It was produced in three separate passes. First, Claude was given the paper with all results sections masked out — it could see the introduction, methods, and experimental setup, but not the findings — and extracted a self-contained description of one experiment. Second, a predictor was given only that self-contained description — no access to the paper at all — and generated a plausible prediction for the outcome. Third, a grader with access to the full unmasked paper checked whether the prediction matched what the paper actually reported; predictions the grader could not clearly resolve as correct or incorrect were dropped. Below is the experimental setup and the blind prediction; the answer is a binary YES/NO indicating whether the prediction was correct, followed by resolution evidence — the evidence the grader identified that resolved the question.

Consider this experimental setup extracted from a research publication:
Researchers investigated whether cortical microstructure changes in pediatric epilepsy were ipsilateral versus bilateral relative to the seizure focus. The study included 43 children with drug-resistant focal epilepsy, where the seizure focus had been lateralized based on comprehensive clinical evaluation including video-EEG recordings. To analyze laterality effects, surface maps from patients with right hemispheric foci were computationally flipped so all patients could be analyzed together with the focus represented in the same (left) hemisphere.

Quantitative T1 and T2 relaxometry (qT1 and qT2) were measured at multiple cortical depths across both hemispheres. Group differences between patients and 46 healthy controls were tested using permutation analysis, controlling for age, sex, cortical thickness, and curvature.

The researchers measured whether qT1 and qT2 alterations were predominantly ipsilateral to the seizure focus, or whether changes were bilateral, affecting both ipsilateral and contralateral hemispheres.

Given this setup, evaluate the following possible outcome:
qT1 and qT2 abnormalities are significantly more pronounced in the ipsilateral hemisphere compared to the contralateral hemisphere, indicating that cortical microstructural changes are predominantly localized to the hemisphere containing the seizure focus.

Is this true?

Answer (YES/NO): NO